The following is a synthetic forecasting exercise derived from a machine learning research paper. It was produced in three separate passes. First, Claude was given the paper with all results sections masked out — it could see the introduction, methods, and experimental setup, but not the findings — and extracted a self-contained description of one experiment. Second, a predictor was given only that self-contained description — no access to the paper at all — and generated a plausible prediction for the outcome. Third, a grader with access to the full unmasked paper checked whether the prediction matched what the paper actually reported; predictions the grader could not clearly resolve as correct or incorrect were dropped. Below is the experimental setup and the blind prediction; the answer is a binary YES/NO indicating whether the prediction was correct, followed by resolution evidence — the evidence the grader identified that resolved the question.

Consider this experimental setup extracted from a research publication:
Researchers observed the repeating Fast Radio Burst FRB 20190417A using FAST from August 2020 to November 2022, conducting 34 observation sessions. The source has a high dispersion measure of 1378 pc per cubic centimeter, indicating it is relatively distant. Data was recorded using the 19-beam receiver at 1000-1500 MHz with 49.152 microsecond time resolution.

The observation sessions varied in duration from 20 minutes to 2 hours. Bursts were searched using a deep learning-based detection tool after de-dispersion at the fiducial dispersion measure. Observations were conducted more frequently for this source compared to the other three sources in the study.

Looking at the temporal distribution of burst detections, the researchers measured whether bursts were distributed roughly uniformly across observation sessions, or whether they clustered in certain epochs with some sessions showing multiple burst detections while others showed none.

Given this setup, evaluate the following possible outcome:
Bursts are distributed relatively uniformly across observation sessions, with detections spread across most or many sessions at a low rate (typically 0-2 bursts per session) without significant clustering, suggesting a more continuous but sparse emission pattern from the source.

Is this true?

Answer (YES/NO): NO